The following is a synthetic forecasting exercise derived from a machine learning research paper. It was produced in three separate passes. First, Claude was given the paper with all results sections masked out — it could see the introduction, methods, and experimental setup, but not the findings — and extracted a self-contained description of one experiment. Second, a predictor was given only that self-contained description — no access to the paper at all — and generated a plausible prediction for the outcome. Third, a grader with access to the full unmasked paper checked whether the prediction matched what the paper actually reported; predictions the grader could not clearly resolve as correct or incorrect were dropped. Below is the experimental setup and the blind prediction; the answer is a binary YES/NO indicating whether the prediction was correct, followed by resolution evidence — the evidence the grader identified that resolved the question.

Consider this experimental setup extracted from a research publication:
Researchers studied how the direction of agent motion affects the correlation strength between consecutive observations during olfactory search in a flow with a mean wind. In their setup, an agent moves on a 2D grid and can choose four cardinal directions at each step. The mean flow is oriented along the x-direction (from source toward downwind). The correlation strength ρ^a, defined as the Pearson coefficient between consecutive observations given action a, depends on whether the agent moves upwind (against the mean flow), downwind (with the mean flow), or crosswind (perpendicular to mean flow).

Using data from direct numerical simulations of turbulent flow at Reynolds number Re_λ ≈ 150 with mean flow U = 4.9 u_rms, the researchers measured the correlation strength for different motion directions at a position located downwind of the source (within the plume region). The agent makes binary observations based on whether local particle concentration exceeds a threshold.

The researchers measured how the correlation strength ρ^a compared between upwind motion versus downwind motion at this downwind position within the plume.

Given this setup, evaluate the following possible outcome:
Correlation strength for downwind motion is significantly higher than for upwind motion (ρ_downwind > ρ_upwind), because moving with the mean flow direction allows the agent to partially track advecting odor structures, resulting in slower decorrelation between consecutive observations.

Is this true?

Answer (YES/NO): YES